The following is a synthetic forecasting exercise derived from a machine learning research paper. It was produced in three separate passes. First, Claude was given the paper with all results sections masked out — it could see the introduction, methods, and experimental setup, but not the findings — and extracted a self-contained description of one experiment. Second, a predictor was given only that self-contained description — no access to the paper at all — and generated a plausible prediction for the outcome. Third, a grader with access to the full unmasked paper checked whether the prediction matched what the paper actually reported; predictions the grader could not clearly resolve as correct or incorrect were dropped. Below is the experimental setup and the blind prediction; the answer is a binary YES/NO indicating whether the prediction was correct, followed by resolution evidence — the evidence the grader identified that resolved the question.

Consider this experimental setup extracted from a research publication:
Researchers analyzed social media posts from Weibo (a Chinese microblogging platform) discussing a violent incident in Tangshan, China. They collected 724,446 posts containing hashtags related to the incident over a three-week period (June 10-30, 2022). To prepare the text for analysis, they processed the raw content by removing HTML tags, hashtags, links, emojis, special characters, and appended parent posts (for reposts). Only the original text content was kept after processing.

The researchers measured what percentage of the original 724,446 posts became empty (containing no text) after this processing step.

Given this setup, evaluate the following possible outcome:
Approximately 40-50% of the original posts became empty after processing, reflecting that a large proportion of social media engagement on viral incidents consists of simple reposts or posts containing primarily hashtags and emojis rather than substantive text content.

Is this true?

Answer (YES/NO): NO